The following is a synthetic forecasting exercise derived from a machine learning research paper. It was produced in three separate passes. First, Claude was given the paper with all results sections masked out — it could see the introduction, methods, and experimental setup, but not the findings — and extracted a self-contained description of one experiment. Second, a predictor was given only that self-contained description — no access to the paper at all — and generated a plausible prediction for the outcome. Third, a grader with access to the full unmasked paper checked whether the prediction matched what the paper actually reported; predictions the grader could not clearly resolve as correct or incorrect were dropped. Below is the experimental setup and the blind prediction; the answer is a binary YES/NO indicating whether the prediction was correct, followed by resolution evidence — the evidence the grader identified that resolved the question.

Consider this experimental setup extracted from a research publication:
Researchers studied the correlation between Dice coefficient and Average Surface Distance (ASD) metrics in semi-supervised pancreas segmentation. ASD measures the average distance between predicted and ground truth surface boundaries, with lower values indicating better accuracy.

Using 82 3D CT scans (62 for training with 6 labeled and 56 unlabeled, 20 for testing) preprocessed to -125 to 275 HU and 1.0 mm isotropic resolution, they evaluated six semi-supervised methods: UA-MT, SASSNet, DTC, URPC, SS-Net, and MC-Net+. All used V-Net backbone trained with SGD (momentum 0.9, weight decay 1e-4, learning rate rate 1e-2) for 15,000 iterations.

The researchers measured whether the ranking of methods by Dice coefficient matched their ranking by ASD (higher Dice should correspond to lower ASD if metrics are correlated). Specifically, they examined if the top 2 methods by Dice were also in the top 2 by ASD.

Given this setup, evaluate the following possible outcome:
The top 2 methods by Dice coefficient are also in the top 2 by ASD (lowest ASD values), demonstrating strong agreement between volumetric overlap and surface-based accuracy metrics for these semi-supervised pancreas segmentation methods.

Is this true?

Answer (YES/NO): NO